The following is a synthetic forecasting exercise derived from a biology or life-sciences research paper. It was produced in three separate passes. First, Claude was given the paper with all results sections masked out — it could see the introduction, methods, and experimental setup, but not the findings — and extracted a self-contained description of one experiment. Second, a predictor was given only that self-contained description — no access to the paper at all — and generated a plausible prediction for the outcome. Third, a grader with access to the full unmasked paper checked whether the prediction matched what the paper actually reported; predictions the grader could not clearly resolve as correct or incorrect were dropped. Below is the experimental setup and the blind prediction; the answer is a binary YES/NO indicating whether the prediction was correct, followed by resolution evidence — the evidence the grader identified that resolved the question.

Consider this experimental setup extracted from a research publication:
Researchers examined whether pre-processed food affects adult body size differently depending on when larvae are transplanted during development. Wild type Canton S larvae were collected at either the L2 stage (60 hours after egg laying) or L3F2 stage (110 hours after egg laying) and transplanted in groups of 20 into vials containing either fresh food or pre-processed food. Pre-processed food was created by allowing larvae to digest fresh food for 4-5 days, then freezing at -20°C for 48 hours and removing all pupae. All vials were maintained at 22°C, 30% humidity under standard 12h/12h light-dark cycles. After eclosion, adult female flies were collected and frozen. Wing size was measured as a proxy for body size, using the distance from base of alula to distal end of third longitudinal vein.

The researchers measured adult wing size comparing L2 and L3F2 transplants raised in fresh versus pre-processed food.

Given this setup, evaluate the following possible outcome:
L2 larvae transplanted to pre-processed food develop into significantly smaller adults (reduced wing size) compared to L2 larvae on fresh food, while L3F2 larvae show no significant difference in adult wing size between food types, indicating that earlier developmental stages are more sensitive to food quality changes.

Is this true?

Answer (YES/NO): NO